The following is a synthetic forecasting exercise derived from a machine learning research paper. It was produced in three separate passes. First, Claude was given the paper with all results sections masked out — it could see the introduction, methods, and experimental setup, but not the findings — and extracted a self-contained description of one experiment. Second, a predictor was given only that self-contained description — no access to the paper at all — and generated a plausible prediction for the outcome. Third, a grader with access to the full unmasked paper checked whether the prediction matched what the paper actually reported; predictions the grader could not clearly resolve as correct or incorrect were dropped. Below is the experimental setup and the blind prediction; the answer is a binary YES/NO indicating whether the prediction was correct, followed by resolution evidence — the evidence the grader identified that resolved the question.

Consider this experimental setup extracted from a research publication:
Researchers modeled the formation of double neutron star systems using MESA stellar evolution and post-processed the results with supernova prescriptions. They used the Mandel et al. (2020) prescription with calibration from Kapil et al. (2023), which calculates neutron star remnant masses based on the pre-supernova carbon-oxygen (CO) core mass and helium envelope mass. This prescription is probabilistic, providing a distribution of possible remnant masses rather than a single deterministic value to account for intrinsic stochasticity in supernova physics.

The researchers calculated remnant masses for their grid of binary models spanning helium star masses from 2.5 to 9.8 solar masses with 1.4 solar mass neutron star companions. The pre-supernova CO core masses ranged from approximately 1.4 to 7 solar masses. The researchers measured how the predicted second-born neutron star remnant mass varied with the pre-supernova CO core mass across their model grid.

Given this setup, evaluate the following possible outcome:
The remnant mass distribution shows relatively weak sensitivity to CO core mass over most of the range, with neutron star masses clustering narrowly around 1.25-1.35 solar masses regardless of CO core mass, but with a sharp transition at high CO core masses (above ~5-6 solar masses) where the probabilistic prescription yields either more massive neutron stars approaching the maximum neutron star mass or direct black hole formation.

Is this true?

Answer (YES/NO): NO